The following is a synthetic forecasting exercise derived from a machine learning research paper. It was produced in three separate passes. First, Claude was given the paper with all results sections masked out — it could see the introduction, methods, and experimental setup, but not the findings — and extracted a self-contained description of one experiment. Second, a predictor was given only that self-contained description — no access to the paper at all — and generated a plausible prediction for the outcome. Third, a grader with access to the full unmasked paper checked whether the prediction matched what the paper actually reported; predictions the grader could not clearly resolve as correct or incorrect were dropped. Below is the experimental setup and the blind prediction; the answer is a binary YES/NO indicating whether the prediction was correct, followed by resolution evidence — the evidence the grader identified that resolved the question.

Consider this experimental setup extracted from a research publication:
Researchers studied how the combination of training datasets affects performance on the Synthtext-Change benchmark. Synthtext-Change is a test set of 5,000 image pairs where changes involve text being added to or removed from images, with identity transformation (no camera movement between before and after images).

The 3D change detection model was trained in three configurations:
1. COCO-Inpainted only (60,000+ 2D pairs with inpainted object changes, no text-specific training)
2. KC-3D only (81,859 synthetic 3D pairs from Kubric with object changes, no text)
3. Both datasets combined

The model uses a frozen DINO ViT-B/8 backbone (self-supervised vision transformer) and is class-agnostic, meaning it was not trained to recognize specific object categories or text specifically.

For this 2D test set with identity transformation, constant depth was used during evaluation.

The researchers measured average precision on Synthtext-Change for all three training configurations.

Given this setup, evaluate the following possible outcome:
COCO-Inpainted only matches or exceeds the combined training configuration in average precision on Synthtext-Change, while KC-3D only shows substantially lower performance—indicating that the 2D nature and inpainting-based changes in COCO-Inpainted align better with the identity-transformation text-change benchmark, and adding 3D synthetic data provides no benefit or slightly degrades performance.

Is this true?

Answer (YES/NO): YES